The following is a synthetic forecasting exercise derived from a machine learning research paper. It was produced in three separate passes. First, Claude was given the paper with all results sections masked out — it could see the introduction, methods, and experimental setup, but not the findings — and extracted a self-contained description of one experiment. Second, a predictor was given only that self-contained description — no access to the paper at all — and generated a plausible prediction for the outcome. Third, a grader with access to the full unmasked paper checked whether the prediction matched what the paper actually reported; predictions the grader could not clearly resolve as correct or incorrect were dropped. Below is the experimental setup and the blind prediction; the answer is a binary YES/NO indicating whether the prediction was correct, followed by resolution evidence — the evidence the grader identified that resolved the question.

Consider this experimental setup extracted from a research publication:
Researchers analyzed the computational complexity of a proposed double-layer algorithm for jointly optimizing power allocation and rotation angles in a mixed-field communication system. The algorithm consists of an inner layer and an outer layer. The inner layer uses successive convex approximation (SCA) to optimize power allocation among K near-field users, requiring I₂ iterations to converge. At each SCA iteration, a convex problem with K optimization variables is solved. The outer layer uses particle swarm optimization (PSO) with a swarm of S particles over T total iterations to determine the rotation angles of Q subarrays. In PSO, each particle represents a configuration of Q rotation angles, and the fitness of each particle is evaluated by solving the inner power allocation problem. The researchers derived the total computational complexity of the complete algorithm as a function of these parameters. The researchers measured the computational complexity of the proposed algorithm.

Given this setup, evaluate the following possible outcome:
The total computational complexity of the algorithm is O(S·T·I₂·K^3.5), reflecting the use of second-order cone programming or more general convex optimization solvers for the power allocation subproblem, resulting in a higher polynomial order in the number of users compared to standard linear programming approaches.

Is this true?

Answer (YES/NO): YES